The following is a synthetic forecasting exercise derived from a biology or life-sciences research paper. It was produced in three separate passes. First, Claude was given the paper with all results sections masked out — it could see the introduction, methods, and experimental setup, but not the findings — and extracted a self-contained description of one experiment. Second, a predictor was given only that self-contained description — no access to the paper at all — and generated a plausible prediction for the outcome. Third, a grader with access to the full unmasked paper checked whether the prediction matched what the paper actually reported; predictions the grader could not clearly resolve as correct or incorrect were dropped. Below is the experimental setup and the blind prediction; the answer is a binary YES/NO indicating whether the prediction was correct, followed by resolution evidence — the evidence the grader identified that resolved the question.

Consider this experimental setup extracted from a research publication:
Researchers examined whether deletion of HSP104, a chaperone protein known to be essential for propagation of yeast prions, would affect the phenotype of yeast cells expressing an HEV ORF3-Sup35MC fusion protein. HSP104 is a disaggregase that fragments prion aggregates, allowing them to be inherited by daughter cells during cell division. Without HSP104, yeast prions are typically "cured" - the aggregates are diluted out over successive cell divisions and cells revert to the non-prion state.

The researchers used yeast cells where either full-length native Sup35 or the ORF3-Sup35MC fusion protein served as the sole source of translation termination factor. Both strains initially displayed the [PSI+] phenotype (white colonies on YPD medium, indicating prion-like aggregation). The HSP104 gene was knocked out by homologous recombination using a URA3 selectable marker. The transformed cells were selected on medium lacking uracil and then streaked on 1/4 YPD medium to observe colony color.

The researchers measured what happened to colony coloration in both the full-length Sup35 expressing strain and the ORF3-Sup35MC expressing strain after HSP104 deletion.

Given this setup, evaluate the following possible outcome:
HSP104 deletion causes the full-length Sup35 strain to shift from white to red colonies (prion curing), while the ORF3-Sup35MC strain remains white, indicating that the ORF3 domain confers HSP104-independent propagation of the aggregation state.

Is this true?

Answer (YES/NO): NO